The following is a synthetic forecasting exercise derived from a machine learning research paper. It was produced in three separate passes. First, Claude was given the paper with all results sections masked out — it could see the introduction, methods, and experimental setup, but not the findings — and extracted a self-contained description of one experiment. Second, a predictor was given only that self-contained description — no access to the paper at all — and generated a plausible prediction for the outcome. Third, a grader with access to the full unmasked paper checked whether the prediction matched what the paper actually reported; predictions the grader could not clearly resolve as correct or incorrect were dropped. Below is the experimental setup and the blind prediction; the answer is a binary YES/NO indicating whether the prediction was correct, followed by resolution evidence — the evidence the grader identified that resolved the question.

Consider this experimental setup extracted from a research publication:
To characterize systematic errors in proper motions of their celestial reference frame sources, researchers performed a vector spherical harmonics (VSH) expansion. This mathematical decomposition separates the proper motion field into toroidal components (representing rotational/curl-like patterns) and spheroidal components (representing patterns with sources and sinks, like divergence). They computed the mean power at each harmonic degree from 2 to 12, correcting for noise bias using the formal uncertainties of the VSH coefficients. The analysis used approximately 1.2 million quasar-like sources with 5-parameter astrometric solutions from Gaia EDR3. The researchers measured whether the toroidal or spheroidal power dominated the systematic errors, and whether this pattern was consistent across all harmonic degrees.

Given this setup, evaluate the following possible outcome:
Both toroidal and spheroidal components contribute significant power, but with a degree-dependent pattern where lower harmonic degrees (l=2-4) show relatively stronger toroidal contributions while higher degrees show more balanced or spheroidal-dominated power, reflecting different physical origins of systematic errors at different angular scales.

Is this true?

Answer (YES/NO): NO